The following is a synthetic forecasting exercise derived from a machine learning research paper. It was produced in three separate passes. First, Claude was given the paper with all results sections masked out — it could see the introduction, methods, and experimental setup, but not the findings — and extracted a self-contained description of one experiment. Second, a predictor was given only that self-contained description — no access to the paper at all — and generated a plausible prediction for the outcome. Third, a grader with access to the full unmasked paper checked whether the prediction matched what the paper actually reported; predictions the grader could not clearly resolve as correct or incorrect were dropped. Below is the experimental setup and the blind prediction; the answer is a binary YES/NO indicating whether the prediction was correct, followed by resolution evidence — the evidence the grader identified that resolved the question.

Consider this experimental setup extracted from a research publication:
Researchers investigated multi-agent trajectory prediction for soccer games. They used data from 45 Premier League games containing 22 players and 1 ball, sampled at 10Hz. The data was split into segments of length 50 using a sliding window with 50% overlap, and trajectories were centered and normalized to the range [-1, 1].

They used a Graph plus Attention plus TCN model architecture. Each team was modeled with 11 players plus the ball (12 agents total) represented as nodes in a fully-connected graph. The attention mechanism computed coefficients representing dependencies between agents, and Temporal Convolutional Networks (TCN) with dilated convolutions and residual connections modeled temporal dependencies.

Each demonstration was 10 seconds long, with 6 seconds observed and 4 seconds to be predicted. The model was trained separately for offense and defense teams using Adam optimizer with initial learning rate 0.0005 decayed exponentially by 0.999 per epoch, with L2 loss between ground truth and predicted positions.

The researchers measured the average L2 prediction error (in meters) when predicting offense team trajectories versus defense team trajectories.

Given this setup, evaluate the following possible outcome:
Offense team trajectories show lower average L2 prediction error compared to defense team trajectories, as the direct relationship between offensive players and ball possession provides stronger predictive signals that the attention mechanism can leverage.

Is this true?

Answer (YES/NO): NO